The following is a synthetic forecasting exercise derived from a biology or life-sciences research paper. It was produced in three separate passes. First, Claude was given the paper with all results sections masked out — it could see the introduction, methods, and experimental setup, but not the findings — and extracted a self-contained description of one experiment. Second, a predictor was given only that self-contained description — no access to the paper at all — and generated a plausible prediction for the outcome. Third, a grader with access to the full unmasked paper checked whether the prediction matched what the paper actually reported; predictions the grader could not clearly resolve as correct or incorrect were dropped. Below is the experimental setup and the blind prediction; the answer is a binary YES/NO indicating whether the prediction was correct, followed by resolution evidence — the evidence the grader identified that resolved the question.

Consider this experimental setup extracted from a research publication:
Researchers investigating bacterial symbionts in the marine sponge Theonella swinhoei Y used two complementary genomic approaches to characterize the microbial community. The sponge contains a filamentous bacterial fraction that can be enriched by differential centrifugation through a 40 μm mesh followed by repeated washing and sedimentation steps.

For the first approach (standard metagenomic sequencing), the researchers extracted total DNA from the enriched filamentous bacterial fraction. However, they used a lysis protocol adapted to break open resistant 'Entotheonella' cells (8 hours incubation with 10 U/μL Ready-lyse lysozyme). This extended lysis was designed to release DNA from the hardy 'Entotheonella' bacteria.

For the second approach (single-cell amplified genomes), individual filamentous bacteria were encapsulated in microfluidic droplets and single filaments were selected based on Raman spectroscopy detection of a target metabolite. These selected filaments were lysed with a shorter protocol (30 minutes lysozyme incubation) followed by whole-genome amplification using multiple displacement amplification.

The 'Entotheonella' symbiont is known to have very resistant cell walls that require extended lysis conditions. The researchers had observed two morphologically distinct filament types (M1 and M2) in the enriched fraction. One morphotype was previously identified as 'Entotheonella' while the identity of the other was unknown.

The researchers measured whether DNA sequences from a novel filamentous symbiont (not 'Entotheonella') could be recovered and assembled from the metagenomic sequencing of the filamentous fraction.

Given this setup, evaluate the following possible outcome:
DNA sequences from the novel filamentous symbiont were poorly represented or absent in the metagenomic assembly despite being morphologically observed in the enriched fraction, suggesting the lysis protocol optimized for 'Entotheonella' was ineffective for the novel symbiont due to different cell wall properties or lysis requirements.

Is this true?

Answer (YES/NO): YES